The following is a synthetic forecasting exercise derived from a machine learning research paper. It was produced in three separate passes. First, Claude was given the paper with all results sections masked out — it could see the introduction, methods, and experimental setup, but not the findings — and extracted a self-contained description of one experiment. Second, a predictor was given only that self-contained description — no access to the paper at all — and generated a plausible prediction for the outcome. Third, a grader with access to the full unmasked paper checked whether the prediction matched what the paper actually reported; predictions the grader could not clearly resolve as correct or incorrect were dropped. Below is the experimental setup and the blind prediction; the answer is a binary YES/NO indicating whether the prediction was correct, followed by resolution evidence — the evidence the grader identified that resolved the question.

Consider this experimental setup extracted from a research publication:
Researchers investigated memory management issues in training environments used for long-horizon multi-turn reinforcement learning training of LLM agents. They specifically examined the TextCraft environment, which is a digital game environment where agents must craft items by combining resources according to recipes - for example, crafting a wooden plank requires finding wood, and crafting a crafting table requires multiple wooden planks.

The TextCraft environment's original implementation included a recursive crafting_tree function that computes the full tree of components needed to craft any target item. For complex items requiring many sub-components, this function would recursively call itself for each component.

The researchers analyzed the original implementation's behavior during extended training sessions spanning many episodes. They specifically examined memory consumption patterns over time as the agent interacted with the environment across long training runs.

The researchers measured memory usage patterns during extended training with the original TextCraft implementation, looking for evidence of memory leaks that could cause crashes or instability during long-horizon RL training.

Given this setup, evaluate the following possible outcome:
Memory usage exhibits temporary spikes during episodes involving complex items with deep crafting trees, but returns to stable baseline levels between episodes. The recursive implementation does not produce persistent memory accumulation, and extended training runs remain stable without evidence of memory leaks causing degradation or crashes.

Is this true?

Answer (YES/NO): NO